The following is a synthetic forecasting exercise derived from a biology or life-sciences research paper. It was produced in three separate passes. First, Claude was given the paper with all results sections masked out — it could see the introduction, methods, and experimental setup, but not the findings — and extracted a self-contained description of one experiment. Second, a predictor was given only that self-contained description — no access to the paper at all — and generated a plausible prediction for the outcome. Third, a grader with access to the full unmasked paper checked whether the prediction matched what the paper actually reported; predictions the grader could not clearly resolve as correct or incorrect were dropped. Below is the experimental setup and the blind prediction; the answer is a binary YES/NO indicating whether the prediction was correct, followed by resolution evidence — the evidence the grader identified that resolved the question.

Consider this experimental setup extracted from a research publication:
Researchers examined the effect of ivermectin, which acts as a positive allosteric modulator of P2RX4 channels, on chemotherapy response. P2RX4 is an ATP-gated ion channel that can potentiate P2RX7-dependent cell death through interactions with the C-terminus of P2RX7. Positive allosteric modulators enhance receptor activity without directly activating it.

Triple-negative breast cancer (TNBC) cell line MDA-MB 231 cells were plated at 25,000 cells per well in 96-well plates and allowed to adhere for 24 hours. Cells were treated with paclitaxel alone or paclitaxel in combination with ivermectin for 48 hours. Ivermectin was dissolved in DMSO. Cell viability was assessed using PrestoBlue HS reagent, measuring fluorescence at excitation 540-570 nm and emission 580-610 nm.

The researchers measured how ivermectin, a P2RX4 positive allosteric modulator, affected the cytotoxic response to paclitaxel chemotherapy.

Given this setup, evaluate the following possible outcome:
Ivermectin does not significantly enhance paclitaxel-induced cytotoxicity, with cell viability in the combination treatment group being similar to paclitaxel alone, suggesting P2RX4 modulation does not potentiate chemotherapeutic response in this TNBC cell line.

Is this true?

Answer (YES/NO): NO